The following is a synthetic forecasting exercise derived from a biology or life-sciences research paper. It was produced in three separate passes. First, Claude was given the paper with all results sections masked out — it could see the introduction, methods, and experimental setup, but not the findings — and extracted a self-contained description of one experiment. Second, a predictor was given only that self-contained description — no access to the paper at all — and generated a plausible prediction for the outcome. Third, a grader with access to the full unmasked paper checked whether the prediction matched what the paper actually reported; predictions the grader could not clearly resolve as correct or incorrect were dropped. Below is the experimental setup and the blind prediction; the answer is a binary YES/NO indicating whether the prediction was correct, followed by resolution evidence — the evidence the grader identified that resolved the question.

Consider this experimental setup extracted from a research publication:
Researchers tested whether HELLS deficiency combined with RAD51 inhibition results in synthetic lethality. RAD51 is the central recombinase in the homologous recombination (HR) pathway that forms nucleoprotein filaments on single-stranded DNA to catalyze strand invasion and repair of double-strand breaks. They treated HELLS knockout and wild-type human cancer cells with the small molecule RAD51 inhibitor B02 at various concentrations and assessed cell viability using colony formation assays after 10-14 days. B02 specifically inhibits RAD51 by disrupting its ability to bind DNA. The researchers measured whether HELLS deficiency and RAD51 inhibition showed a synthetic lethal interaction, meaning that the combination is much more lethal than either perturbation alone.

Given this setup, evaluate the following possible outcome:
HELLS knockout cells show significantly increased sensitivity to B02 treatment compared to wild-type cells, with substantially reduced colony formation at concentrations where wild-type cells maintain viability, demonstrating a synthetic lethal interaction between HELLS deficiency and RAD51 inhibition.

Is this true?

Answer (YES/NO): YES